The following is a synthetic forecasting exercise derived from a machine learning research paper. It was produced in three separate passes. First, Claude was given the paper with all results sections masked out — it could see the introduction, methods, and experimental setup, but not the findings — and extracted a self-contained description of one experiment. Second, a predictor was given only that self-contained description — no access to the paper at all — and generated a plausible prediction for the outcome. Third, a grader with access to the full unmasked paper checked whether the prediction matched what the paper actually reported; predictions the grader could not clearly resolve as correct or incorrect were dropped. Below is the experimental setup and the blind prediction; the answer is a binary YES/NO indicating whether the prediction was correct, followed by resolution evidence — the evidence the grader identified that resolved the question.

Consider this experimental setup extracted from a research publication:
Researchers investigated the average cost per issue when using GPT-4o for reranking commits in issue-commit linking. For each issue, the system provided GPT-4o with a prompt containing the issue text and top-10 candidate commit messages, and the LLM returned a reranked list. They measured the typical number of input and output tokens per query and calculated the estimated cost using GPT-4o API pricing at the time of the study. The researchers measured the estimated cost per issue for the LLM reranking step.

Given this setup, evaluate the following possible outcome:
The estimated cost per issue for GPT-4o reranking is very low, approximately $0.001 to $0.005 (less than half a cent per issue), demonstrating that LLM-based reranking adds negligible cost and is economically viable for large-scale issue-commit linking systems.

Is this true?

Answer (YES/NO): NO